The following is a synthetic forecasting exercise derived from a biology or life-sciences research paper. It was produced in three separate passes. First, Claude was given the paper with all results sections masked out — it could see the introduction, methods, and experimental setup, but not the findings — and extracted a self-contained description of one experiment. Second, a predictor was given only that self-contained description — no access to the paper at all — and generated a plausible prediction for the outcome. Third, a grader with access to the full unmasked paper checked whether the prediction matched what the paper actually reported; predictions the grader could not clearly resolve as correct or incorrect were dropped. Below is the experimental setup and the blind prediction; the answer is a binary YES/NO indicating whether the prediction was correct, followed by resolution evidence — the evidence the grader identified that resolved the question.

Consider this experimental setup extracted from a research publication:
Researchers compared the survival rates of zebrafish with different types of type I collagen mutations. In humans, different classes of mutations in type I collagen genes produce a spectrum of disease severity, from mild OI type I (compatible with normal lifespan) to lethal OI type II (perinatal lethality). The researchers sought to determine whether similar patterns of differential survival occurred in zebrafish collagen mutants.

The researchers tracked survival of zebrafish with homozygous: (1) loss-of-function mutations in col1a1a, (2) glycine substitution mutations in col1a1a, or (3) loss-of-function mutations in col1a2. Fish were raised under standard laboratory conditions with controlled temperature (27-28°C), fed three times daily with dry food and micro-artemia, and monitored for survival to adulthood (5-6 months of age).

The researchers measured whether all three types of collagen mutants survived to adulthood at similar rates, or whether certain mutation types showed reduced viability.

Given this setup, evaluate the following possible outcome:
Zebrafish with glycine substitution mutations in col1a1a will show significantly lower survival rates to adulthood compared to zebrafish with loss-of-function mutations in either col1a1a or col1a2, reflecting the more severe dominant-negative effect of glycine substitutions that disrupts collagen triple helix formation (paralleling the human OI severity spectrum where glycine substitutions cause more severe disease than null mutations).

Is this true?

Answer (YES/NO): NO